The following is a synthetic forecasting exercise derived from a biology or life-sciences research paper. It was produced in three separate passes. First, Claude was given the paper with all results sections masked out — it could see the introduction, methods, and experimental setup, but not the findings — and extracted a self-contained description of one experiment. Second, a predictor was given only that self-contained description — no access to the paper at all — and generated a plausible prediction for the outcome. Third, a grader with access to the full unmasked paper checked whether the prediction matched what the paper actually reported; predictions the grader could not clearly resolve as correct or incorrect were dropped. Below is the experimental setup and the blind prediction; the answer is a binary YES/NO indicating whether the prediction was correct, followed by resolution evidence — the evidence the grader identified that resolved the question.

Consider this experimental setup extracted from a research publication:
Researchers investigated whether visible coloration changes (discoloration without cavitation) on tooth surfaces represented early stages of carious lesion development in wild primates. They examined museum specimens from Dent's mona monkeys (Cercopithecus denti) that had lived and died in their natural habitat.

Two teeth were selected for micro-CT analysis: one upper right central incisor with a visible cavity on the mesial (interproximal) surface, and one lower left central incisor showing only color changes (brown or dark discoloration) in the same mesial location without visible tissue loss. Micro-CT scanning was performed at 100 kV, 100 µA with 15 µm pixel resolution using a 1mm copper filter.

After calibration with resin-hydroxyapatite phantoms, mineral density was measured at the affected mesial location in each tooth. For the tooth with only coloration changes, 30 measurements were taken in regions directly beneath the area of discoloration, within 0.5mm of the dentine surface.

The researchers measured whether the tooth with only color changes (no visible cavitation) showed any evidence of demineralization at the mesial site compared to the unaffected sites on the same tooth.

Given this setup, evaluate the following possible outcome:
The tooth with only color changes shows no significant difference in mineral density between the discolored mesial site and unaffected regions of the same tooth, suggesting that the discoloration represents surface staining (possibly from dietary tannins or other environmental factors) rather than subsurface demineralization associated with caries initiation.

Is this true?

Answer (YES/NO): NO